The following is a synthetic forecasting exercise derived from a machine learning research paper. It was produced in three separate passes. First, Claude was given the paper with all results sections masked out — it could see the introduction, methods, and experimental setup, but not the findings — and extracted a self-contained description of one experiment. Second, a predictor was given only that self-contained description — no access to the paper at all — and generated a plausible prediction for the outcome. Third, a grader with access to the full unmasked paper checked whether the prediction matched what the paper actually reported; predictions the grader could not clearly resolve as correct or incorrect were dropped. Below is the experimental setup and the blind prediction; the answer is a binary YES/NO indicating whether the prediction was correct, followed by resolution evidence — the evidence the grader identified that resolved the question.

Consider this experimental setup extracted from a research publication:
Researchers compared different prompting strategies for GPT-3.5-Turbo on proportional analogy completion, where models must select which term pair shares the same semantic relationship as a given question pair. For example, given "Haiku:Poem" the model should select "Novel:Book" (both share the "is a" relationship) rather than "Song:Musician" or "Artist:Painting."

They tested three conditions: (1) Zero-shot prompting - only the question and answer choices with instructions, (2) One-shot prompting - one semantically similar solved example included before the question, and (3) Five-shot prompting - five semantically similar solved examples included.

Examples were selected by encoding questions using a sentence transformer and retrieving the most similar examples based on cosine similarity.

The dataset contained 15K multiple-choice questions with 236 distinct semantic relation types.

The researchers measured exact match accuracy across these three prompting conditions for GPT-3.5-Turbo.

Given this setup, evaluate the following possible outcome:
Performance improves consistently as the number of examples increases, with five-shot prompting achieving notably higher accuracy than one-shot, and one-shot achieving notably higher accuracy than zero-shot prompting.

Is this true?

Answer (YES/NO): NO